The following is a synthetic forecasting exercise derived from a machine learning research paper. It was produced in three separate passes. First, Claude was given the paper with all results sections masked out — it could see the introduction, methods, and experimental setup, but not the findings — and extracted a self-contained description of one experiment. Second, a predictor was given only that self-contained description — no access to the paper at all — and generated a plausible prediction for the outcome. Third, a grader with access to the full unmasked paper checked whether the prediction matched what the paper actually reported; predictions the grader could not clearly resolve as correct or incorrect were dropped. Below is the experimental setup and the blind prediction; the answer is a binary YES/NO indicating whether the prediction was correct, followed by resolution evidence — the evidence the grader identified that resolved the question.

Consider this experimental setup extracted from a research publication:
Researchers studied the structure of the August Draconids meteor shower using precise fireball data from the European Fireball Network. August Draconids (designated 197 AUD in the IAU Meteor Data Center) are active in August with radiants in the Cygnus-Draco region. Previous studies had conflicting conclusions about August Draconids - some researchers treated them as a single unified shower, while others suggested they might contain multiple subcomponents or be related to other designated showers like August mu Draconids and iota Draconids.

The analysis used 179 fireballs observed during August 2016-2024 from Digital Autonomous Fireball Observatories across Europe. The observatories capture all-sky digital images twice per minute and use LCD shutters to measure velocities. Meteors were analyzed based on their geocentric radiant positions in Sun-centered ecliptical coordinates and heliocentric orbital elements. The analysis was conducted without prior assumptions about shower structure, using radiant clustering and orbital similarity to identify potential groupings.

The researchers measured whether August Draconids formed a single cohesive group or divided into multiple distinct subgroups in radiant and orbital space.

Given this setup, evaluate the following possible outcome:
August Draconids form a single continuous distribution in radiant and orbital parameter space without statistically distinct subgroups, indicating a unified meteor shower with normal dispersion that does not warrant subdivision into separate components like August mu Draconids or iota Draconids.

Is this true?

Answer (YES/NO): NO